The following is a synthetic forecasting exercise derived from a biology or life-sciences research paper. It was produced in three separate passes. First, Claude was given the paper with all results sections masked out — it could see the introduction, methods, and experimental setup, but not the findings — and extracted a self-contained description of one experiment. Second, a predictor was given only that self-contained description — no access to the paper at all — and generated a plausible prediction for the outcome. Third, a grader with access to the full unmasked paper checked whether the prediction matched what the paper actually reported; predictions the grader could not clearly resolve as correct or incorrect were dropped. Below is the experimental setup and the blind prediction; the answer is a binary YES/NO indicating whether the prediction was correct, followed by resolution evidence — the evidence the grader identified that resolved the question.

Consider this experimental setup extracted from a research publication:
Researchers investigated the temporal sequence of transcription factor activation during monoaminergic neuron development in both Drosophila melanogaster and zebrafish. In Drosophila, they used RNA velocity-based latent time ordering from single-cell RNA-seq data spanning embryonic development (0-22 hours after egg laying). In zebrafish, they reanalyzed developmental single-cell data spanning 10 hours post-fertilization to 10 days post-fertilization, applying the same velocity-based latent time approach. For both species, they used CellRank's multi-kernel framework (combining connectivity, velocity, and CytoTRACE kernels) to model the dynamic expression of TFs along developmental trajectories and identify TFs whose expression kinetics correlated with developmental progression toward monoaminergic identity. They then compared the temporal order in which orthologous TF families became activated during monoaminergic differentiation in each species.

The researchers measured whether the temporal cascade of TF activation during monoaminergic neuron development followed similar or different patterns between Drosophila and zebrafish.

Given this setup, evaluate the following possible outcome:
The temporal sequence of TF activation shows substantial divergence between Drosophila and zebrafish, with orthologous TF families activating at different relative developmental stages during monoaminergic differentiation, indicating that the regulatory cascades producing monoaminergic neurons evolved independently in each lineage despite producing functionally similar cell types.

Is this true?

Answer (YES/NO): NO